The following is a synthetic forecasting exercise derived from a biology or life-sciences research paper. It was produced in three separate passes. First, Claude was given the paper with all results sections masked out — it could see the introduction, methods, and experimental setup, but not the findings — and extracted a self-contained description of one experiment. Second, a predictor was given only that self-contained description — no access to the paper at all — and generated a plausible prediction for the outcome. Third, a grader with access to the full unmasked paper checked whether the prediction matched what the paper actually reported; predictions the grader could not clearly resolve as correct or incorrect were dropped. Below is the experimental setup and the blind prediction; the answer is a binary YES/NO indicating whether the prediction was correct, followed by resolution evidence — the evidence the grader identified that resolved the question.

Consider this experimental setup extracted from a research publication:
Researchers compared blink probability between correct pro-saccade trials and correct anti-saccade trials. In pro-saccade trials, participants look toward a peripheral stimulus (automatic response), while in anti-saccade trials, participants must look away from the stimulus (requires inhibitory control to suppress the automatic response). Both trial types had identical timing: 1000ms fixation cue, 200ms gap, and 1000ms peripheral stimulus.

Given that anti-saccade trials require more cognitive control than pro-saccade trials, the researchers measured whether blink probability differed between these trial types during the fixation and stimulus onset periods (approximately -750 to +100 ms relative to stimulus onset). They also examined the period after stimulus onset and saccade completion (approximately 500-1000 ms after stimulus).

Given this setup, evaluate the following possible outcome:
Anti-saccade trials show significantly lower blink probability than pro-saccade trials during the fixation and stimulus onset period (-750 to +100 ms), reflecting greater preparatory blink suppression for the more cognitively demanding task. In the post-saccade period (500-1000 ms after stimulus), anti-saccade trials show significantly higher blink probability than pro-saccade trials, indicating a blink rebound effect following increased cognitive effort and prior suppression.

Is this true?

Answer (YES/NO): NO